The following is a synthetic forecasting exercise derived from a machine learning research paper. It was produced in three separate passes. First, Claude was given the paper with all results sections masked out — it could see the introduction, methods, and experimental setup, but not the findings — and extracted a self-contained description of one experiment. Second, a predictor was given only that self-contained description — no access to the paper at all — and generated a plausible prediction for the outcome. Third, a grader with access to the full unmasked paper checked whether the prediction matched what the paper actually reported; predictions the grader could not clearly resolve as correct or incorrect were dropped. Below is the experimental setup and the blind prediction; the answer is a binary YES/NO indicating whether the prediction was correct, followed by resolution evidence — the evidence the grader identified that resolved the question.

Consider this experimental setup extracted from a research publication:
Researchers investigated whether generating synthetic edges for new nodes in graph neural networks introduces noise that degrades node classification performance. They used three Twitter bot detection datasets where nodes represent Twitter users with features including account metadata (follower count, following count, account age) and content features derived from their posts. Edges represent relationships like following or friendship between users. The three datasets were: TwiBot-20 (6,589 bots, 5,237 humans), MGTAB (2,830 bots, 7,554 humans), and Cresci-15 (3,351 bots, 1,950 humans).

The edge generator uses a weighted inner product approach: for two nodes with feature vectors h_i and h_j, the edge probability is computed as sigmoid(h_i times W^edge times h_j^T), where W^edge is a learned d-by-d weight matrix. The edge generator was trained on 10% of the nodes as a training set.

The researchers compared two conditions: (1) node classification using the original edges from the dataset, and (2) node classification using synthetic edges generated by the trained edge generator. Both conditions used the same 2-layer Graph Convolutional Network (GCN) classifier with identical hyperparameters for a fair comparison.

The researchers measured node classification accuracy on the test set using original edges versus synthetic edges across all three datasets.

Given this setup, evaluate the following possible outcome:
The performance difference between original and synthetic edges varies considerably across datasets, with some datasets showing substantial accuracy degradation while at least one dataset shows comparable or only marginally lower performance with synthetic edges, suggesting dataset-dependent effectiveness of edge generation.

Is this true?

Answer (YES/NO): NO